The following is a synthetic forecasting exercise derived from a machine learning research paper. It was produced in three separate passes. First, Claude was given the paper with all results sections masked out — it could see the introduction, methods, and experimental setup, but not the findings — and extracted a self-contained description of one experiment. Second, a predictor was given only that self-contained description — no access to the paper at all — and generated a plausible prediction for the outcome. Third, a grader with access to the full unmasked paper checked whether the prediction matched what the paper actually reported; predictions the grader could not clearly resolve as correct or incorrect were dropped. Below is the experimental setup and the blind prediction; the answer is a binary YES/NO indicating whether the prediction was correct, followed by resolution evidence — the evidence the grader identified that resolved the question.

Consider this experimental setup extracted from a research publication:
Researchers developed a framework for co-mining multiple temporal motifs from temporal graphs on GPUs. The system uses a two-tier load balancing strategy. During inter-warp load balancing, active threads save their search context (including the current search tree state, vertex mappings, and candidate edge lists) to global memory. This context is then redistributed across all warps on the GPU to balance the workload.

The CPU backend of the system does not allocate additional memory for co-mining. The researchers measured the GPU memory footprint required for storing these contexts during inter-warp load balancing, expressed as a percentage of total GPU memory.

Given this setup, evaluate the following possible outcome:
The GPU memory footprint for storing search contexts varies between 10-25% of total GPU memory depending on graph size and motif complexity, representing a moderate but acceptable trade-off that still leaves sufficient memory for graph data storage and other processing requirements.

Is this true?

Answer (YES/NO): NO